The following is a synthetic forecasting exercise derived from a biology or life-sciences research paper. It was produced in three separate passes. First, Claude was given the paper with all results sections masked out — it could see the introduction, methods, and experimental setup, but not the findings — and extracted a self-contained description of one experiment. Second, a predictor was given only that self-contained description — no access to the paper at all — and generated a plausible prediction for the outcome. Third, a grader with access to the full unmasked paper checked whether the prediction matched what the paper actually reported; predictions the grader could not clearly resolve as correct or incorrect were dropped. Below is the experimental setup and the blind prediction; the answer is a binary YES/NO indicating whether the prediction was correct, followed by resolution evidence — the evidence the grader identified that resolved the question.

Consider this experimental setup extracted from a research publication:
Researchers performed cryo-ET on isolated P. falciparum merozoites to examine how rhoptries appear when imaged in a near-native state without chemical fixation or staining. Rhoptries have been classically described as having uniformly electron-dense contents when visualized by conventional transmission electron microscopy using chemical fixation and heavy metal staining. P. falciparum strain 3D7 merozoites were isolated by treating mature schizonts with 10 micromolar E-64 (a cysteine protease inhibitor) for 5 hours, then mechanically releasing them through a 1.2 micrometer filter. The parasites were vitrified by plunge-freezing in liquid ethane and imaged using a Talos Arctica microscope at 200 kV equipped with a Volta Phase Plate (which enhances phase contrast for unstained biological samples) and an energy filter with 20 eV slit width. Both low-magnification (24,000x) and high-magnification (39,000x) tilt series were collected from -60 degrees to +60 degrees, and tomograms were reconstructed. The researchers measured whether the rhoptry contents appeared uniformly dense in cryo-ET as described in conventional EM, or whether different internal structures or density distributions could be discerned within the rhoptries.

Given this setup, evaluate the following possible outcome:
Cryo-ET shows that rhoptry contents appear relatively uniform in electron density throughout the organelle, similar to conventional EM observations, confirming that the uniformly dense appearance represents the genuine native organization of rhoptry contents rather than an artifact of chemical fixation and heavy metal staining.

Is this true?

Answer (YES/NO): NO